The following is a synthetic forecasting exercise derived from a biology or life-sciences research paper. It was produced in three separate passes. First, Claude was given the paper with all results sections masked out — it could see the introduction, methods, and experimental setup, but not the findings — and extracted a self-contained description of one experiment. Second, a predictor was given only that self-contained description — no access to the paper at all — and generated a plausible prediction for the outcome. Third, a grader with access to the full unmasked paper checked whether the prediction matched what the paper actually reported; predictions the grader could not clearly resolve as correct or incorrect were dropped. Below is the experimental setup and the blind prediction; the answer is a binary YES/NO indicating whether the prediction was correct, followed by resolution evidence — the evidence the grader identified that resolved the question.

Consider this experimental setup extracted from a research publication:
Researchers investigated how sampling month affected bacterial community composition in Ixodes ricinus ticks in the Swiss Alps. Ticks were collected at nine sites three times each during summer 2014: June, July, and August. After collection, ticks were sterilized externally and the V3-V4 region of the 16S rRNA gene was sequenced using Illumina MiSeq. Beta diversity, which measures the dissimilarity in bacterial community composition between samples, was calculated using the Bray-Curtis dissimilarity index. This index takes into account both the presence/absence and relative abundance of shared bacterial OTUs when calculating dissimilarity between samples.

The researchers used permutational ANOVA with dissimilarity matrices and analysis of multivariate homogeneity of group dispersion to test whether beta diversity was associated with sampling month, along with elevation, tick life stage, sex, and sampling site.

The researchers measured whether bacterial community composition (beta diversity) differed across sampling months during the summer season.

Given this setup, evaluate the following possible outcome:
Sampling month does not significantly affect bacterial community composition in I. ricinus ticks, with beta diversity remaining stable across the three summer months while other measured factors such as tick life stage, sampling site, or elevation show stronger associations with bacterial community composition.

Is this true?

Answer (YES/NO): NO